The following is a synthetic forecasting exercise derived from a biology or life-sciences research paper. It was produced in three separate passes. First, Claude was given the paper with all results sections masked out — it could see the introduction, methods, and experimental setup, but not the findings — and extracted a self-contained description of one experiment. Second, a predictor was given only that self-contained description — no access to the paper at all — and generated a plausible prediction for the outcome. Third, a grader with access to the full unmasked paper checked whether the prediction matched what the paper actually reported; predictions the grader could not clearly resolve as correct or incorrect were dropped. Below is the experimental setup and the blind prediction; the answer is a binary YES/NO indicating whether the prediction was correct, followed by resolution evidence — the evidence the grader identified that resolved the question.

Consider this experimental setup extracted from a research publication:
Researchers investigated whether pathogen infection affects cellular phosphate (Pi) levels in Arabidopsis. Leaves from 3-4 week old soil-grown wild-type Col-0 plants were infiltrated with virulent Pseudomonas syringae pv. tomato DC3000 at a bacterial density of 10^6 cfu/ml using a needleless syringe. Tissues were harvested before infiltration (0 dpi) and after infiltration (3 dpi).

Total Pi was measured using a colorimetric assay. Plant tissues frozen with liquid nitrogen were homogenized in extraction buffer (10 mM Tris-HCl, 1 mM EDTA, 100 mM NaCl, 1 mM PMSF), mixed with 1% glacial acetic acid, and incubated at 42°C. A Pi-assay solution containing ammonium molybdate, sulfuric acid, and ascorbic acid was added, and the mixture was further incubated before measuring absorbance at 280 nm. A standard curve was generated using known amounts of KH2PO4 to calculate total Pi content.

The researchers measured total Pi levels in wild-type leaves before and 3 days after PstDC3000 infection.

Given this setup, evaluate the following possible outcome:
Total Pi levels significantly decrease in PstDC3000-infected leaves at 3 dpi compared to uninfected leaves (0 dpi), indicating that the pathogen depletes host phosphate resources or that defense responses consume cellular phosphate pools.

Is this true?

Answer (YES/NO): NO